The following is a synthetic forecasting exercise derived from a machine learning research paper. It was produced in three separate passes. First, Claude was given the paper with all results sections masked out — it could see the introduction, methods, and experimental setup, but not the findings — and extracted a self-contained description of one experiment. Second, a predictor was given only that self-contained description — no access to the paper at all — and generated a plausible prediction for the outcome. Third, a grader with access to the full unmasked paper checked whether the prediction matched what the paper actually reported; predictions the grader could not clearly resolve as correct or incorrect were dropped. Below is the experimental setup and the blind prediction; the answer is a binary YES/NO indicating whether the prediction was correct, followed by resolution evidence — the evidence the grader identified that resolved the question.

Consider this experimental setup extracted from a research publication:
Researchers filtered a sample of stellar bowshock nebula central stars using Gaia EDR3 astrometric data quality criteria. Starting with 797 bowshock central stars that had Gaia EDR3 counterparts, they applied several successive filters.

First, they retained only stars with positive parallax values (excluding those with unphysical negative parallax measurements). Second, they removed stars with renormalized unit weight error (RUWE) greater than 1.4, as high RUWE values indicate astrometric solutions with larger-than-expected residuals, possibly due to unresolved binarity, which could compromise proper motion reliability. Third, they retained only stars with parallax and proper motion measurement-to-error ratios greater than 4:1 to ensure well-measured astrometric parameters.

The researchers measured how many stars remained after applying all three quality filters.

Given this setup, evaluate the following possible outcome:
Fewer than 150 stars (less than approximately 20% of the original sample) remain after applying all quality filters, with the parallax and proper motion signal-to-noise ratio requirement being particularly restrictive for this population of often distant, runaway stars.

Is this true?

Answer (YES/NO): NO